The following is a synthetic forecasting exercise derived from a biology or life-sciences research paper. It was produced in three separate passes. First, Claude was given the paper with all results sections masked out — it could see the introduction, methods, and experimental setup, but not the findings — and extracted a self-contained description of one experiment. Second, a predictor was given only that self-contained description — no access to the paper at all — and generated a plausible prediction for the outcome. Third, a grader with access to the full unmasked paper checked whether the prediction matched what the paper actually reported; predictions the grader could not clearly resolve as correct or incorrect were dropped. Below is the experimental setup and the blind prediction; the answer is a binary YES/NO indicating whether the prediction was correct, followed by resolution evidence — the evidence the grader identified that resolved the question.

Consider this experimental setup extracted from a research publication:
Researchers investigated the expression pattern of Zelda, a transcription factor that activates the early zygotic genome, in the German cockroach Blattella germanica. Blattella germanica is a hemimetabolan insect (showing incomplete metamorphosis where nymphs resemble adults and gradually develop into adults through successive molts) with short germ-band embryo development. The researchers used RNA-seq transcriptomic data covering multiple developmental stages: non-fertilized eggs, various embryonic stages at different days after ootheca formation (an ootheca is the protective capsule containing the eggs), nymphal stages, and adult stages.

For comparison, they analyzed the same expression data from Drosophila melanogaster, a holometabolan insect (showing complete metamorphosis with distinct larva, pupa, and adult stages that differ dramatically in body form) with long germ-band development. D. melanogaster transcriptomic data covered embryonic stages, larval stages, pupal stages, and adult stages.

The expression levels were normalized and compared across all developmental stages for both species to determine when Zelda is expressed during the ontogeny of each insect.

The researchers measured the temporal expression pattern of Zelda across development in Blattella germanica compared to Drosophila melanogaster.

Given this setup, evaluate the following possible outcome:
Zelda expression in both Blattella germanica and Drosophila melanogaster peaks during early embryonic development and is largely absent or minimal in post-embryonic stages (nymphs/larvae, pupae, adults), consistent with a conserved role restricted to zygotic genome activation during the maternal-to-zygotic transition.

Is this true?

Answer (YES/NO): NO